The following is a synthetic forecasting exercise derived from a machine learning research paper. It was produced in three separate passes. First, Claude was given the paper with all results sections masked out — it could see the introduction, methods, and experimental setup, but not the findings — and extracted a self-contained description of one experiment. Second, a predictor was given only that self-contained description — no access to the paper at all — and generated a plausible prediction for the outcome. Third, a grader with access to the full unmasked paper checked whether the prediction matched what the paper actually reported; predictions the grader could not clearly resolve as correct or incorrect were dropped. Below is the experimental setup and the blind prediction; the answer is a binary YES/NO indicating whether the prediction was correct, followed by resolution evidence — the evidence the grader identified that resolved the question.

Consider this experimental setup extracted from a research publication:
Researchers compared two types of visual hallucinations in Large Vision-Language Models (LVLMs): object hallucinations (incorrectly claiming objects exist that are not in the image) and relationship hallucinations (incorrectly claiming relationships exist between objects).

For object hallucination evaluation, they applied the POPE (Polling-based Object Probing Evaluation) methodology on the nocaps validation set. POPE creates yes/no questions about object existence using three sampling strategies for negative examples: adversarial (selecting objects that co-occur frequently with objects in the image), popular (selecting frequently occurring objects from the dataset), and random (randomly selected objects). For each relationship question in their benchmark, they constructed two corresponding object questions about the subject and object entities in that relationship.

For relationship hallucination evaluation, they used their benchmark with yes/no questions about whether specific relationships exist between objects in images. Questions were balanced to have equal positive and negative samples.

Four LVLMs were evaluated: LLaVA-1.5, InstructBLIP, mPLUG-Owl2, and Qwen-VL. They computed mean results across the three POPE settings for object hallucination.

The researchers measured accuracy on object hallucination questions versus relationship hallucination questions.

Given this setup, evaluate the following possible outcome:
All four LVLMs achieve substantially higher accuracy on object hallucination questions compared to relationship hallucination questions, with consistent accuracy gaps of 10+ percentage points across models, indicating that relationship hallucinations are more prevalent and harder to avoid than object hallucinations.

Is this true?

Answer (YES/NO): NO